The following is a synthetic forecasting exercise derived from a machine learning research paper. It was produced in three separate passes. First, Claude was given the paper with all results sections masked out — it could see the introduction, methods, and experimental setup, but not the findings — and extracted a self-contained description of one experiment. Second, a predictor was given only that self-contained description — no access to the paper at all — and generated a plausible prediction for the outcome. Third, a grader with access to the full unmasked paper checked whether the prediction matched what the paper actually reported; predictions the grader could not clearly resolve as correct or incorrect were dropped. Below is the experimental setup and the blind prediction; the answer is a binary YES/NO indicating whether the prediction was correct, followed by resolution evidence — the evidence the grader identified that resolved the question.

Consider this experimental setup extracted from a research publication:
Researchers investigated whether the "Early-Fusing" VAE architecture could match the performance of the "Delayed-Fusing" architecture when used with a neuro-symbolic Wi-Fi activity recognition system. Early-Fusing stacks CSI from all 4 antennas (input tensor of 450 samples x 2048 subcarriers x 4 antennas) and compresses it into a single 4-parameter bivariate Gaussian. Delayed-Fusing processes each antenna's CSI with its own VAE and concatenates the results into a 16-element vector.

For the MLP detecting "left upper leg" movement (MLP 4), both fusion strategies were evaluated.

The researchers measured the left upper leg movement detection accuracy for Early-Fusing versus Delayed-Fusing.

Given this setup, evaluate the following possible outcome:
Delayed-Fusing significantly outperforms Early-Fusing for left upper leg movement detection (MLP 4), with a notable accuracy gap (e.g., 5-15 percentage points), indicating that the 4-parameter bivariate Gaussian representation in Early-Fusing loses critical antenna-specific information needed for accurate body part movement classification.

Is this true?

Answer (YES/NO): NO